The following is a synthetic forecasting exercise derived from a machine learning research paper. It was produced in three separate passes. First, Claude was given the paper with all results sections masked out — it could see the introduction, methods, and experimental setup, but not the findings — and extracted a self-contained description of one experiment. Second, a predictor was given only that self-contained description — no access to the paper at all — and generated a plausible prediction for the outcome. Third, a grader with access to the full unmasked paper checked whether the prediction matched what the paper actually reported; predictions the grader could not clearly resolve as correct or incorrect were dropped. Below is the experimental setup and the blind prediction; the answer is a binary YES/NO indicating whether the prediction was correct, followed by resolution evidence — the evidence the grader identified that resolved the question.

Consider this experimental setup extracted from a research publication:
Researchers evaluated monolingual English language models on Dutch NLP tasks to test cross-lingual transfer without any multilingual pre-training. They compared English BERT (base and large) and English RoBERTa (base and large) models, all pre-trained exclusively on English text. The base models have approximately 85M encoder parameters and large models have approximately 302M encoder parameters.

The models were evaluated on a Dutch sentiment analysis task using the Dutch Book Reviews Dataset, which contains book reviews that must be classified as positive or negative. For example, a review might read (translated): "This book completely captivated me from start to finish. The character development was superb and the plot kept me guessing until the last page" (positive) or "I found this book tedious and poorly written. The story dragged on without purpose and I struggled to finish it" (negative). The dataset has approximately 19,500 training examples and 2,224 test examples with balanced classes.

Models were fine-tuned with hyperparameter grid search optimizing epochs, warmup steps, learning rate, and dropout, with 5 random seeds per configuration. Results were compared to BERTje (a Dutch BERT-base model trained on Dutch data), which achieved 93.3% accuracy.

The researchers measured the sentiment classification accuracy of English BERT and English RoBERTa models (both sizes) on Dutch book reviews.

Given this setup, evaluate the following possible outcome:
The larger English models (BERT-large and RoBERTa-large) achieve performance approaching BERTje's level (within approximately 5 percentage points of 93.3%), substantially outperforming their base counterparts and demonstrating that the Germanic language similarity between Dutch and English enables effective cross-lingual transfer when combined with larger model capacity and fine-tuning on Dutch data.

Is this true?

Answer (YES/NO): NO